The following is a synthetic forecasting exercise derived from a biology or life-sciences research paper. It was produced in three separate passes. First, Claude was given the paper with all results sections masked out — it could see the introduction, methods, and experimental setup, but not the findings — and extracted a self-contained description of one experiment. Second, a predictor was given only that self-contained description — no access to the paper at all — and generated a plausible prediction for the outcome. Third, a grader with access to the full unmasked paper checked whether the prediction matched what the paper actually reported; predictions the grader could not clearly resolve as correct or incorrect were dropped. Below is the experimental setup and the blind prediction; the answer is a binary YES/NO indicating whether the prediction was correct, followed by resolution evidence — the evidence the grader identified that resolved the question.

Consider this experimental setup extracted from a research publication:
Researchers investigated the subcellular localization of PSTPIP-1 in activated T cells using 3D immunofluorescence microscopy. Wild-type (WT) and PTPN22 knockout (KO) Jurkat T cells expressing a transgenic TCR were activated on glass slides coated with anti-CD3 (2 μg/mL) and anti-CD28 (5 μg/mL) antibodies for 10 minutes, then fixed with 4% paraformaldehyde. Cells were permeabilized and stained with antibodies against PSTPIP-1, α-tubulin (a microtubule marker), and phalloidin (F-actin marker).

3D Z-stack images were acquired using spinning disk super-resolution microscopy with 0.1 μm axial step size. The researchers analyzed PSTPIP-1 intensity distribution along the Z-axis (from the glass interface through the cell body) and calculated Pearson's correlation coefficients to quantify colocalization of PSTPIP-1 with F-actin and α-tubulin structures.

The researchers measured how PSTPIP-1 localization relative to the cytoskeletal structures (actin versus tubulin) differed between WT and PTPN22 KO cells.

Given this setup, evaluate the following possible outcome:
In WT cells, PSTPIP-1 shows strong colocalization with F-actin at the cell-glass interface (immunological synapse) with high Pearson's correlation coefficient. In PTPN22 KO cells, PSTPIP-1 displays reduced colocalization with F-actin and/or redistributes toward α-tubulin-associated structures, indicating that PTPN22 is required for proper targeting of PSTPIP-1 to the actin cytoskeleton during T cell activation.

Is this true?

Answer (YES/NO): NO